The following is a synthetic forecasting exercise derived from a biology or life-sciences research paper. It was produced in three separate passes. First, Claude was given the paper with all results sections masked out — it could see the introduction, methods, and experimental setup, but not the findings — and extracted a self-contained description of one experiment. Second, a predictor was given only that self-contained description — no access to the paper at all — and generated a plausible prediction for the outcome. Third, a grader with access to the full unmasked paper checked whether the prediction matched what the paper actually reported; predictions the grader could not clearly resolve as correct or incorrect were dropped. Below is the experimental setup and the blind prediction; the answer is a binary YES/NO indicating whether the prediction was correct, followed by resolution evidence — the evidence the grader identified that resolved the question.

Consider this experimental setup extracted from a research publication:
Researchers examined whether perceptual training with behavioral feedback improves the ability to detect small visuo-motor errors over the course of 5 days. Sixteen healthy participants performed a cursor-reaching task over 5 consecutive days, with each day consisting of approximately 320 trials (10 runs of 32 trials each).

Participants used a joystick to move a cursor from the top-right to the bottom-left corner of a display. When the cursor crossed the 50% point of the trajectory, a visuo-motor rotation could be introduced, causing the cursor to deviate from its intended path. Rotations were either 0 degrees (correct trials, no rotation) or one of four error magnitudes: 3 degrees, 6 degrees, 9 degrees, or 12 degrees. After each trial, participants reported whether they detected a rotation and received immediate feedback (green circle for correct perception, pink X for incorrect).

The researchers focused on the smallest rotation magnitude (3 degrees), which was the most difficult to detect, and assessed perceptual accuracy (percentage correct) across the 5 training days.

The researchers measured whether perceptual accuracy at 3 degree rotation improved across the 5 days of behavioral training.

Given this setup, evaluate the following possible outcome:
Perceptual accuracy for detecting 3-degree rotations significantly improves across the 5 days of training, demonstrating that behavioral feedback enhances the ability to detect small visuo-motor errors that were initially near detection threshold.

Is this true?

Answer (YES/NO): NO